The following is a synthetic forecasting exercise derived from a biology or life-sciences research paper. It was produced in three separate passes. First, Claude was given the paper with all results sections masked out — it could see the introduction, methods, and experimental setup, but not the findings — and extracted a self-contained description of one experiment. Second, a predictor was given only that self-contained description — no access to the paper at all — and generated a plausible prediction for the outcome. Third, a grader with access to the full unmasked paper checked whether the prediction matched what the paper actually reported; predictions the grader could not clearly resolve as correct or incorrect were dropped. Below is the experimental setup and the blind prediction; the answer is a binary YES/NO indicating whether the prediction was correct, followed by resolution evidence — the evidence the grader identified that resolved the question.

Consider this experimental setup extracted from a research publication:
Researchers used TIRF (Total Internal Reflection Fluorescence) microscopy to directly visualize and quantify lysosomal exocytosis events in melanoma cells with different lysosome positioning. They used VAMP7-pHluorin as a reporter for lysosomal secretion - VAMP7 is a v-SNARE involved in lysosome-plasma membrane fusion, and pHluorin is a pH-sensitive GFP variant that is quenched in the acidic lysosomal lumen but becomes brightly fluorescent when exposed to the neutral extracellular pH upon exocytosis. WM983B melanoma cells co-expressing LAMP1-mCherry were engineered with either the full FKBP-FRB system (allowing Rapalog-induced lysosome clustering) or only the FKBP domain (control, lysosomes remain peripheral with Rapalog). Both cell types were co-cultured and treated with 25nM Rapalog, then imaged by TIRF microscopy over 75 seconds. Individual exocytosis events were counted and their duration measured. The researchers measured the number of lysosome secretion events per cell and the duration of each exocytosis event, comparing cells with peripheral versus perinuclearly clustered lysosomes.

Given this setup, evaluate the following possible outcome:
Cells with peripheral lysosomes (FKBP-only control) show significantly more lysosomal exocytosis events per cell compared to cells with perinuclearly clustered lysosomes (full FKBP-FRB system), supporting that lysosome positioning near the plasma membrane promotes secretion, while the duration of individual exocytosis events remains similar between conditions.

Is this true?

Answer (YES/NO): YES